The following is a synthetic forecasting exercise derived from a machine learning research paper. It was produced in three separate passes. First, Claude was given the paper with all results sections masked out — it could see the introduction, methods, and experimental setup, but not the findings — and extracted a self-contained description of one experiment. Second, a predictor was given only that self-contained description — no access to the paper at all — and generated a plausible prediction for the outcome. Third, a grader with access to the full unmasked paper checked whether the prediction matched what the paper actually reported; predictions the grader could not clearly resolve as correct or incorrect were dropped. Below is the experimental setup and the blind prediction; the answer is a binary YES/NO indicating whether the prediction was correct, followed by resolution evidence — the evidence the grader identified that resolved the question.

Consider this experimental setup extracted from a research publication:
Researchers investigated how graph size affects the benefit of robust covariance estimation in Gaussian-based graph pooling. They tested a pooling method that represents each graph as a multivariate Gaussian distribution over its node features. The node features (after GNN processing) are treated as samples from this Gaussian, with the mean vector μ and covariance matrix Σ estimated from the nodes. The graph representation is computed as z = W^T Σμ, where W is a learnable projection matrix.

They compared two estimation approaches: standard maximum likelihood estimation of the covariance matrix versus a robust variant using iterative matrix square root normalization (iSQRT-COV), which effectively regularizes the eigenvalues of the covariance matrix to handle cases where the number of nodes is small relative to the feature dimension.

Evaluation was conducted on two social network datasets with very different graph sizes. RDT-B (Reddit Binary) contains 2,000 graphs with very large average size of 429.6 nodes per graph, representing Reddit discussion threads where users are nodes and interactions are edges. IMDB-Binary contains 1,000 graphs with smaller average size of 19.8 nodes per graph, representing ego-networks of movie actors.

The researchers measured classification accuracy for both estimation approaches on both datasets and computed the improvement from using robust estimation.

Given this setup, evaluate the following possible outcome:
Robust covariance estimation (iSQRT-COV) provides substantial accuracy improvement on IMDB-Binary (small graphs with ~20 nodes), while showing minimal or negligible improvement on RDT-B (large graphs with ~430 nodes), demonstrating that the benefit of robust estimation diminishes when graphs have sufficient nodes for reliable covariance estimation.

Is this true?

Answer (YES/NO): YES